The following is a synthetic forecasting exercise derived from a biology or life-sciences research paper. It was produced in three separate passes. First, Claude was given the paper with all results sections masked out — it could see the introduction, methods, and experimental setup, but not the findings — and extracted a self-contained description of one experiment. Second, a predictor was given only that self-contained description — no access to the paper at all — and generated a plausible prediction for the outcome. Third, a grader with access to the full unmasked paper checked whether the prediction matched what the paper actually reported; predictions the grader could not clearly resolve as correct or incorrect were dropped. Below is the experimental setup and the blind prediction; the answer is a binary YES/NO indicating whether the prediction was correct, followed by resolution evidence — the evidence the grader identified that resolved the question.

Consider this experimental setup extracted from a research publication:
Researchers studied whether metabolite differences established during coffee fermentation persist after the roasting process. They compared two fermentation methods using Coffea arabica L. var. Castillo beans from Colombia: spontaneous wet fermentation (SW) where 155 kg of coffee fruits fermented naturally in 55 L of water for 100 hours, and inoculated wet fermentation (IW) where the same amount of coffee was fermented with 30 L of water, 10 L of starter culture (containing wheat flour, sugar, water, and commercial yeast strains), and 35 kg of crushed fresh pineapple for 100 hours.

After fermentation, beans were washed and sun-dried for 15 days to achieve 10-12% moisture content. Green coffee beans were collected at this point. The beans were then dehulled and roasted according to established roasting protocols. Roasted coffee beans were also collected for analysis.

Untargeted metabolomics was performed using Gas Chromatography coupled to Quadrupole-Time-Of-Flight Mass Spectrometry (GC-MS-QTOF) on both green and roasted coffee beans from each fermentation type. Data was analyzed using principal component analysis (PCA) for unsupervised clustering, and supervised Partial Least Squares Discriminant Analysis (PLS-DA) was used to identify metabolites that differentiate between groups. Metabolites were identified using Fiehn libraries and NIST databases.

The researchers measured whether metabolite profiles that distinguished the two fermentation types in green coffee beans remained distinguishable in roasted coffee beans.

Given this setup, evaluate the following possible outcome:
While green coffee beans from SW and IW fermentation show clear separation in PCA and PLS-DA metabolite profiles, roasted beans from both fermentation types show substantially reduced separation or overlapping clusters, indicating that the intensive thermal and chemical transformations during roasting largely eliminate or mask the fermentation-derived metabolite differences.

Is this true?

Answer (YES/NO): NO